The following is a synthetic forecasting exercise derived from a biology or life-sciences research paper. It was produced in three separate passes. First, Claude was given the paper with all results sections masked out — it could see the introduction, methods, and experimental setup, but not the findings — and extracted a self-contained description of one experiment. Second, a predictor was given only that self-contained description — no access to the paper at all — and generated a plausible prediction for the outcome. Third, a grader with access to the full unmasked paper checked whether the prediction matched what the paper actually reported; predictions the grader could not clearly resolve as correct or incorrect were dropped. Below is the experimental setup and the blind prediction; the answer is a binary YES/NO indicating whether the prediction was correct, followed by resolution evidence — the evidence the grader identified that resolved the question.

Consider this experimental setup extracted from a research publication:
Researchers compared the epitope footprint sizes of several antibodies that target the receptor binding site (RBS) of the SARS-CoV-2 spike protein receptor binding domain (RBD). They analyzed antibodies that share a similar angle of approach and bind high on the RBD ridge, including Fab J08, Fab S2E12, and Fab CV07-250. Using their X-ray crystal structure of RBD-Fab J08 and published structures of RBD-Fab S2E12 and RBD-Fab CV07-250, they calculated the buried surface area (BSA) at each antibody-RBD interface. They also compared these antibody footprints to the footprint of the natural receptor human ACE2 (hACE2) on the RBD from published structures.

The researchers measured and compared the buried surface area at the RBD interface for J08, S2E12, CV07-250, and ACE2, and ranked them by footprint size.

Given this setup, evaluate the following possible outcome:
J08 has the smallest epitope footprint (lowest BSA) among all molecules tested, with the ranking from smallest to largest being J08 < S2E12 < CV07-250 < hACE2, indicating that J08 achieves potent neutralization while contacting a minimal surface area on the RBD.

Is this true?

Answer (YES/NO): NO